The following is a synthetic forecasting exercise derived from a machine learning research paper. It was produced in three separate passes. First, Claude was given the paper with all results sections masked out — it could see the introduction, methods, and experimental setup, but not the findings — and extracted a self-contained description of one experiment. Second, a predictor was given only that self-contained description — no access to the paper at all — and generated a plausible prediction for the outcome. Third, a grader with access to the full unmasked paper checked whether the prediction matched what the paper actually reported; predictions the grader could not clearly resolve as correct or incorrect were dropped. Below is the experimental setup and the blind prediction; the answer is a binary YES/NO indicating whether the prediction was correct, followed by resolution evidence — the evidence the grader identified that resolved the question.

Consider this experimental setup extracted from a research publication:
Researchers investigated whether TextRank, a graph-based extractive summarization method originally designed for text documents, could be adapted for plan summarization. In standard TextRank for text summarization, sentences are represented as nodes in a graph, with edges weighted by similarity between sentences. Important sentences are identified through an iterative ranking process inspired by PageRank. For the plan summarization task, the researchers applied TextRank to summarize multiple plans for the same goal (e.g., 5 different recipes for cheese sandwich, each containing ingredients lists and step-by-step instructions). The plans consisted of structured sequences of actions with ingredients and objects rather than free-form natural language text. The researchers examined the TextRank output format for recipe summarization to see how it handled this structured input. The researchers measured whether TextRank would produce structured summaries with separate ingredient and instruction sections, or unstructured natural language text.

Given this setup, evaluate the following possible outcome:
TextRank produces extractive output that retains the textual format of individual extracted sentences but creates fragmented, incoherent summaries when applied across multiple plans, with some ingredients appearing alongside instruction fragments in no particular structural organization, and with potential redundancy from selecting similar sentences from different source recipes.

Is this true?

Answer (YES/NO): NO